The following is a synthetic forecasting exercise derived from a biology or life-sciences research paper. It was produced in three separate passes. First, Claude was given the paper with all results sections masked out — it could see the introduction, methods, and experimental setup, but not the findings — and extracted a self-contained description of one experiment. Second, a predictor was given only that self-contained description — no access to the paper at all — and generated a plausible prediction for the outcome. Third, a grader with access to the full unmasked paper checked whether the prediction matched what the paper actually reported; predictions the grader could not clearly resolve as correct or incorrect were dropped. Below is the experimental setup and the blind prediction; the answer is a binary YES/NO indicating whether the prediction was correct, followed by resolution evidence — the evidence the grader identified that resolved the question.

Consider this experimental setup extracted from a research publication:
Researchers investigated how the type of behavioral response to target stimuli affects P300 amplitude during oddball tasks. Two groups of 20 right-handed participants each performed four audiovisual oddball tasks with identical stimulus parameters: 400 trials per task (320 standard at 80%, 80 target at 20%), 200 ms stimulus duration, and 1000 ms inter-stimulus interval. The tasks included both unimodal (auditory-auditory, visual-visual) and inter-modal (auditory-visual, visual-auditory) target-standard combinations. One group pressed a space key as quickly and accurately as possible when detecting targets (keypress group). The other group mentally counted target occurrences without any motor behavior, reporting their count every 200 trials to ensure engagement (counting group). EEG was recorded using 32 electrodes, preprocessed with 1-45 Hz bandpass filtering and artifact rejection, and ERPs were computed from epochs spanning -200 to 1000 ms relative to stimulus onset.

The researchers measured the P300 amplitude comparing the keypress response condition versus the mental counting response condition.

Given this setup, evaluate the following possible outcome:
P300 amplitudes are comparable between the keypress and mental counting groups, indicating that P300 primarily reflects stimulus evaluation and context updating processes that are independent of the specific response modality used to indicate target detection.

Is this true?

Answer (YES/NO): NO